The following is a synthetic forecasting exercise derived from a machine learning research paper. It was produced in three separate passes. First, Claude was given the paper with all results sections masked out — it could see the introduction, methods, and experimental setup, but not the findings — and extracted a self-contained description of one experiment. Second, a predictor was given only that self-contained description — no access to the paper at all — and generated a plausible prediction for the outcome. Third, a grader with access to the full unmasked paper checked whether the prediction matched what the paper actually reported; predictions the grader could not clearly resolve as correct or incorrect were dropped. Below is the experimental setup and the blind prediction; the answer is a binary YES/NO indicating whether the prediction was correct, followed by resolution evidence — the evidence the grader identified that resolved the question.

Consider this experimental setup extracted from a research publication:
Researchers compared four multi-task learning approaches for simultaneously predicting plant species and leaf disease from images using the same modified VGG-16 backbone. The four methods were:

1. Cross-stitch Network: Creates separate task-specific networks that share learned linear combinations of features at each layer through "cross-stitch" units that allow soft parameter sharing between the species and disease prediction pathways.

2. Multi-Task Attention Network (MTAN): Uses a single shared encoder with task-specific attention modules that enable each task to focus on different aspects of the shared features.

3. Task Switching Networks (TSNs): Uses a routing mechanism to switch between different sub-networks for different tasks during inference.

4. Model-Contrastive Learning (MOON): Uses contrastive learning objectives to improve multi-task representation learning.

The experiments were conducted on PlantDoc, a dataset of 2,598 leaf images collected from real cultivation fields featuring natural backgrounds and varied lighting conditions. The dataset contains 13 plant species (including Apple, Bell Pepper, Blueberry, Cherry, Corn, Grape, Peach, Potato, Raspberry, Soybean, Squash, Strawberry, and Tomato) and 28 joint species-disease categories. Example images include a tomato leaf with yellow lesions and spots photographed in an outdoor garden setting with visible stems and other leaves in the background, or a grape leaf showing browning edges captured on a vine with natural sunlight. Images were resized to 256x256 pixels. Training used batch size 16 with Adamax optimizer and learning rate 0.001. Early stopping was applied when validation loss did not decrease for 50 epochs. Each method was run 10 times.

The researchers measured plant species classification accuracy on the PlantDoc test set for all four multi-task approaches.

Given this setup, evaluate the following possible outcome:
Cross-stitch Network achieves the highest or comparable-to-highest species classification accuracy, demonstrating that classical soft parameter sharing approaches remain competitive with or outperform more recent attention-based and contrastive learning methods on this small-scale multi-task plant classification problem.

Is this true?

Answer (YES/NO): YES